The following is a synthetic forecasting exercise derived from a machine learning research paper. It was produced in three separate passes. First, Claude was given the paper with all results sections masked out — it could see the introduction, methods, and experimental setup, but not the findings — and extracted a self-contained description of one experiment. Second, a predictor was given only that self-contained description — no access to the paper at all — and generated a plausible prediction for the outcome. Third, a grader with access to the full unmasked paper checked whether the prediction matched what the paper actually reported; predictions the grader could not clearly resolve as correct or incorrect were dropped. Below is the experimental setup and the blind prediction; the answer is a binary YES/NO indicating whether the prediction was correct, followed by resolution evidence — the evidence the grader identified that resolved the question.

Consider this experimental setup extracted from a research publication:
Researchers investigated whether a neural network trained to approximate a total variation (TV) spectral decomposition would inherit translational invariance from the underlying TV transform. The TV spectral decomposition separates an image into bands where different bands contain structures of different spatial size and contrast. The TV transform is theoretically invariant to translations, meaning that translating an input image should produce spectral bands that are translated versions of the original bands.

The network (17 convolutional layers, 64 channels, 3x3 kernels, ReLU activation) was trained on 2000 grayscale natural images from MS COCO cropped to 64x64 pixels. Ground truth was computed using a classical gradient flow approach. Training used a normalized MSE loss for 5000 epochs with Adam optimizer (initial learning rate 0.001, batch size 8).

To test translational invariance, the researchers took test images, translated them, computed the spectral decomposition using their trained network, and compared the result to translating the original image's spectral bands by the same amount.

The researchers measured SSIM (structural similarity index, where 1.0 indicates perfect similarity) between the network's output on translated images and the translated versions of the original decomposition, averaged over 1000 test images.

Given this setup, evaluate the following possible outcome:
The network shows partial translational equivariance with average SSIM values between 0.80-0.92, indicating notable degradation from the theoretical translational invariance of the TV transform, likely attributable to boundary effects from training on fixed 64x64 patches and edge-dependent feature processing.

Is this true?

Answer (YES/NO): NO